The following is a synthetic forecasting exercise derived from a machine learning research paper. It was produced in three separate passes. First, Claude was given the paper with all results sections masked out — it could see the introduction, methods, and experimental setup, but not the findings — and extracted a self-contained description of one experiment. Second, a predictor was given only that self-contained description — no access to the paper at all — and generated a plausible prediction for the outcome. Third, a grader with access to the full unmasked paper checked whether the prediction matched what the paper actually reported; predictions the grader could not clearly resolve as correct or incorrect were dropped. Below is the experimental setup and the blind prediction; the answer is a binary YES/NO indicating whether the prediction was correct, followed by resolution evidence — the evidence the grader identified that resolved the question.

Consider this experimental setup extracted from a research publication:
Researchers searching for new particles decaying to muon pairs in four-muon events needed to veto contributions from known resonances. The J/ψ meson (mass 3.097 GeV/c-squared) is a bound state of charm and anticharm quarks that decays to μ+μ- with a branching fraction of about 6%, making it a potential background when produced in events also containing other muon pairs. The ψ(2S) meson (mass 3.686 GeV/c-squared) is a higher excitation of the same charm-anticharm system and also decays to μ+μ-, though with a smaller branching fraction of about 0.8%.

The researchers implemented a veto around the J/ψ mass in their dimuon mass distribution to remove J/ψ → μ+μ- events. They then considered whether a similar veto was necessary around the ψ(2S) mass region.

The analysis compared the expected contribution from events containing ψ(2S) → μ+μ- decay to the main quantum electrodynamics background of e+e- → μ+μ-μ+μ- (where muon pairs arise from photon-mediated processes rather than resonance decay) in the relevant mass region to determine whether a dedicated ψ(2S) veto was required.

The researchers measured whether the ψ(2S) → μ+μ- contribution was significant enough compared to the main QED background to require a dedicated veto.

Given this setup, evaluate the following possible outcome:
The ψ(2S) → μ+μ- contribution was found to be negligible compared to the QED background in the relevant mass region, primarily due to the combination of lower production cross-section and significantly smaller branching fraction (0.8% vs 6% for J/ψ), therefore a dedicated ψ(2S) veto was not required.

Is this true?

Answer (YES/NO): YES